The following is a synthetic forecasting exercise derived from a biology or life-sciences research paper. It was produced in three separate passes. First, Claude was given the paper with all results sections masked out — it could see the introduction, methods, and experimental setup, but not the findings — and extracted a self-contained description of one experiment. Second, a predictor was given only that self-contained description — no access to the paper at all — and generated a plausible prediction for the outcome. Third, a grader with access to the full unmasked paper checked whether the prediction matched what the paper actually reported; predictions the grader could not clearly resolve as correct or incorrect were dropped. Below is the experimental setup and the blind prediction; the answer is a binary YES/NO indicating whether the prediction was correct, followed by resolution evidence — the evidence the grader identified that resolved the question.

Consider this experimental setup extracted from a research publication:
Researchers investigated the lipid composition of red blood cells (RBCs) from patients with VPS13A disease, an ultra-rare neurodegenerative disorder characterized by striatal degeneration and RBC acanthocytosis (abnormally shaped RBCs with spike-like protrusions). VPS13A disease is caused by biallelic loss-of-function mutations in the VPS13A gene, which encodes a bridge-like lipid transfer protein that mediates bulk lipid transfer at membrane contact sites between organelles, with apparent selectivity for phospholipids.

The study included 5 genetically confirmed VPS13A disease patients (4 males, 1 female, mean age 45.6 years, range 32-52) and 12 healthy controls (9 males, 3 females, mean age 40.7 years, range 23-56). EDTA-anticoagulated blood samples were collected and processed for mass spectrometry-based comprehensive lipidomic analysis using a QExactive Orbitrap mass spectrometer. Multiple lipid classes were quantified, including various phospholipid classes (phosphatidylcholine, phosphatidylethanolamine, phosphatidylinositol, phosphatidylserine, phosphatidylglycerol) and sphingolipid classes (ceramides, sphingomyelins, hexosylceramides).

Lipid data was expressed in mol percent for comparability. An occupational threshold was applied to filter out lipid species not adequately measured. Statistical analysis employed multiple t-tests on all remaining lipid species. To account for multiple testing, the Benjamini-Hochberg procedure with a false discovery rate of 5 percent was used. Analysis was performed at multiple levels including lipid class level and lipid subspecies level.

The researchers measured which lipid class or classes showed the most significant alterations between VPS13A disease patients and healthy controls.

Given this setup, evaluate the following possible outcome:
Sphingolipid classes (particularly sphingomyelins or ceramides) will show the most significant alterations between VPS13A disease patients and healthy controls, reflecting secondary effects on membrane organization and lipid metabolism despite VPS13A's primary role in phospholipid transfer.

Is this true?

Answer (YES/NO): NO